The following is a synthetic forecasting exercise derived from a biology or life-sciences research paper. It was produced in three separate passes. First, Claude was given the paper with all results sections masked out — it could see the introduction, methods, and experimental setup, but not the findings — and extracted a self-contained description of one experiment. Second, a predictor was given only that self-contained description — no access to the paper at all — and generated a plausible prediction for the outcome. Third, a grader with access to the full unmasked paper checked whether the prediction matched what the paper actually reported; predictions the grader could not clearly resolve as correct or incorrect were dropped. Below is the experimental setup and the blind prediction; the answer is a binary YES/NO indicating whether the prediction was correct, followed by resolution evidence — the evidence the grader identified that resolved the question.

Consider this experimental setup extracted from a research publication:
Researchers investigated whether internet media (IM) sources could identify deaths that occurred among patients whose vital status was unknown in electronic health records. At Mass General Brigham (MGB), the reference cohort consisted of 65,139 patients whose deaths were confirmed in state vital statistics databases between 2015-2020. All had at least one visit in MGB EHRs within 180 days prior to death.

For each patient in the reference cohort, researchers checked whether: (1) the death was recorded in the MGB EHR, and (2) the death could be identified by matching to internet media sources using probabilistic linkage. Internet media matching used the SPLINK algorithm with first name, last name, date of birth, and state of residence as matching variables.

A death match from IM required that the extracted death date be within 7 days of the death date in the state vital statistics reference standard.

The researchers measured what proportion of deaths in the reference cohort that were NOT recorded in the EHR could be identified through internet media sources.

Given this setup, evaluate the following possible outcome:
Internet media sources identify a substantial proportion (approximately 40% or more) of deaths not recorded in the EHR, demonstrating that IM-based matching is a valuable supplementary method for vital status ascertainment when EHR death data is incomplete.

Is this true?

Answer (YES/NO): NO